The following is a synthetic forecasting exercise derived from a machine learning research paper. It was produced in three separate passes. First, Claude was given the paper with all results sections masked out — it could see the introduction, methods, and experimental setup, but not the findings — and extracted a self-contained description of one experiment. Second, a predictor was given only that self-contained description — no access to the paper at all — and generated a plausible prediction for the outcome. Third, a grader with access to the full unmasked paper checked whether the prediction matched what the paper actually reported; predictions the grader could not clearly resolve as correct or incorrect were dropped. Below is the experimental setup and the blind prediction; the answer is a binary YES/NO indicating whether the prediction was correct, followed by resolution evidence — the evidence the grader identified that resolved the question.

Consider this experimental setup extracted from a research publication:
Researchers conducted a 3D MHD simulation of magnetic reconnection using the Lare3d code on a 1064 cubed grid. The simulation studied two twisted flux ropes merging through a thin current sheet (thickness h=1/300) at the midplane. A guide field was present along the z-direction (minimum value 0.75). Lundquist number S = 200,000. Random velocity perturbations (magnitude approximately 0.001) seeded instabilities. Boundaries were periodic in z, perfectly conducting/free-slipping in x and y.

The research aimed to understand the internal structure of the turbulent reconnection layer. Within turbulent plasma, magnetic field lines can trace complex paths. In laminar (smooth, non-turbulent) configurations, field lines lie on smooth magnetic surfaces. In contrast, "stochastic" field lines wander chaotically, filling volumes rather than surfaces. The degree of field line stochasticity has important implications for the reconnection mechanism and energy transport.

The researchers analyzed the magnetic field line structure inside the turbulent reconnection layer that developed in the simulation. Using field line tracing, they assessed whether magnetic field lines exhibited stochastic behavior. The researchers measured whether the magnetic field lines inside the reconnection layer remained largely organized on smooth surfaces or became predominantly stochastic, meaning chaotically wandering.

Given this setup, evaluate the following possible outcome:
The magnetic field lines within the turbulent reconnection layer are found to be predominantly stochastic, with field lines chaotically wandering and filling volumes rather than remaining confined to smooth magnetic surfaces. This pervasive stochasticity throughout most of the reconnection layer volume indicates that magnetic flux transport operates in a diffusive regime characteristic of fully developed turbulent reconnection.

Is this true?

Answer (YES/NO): YES